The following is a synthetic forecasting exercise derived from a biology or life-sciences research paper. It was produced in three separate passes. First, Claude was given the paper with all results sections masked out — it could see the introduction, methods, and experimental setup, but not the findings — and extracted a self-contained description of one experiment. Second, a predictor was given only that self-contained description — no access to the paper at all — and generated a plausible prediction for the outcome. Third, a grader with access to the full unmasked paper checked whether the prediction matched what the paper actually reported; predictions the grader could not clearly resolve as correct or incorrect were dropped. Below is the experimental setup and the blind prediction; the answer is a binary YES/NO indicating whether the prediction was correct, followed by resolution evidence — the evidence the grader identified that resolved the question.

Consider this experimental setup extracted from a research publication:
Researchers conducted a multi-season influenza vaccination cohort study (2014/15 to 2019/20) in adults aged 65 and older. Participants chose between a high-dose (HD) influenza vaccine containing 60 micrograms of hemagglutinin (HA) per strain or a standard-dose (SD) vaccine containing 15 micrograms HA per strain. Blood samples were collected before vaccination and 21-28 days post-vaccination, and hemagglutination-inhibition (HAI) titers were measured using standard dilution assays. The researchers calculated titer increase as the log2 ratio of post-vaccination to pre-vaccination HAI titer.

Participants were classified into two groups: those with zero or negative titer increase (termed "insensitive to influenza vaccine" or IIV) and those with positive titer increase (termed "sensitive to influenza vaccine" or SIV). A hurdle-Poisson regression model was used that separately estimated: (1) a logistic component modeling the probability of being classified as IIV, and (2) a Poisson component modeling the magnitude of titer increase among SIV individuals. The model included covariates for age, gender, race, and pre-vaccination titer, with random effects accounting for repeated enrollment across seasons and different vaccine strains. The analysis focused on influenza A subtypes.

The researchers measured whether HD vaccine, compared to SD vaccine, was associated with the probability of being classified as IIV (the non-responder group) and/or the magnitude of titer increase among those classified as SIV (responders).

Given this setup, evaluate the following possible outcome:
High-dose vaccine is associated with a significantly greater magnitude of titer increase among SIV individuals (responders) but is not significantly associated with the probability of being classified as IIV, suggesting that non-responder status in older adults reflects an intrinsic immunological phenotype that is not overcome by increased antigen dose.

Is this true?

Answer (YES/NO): NO